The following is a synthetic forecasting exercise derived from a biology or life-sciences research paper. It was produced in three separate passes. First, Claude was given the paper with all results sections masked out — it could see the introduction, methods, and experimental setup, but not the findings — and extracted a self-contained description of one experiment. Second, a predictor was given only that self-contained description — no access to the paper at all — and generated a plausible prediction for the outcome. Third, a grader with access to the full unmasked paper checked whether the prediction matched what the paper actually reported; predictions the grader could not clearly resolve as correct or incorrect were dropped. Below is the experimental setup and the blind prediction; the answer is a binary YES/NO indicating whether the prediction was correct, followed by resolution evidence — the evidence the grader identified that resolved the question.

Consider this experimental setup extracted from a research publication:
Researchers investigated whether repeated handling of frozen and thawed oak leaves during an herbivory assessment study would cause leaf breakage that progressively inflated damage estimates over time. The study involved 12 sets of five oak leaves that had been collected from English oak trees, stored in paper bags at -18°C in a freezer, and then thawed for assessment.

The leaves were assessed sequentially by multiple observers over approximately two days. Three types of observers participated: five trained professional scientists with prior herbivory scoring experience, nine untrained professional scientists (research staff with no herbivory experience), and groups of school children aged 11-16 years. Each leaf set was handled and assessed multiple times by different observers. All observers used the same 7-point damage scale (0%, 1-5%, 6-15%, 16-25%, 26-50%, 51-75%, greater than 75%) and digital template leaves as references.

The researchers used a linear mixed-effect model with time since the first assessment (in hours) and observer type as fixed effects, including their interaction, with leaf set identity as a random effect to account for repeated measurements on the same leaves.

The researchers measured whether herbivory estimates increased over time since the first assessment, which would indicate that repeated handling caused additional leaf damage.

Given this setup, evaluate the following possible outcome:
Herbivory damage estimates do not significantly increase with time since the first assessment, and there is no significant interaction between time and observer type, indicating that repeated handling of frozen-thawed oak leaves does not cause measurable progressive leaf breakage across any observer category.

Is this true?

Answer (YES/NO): YES